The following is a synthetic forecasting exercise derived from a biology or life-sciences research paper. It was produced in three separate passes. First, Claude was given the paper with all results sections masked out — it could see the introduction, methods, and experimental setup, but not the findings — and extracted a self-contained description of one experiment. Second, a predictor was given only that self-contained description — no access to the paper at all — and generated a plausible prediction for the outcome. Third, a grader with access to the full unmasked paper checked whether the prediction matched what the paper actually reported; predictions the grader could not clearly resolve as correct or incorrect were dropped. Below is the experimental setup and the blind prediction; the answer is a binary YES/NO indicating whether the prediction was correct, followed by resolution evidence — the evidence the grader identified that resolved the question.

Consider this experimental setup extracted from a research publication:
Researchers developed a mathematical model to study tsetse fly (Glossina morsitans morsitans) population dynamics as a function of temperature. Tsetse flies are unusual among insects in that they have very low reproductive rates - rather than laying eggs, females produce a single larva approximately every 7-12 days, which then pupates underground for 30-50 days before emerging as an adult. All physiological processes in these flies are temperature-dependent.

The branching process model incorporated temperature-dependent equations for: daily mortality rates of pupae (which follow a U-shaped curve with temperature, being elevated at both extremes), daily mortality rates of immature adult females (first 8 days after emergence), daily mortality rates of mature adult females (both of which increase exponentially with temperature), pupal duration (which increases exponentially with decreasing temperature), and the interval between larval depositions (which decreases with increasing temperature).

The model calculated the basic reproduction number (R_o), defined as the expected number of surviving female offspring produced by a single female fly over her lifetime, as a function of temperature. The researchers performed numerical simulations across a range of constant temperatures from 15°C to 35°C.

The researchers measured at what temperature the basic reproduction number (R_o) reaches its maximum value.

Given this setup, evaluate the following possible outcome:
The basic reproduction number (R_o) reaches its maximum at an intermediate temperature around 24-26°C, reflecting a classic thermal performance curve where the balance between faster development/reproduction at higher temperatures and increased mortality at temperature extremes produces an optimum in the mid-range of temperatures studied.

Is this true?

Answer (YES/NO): NO